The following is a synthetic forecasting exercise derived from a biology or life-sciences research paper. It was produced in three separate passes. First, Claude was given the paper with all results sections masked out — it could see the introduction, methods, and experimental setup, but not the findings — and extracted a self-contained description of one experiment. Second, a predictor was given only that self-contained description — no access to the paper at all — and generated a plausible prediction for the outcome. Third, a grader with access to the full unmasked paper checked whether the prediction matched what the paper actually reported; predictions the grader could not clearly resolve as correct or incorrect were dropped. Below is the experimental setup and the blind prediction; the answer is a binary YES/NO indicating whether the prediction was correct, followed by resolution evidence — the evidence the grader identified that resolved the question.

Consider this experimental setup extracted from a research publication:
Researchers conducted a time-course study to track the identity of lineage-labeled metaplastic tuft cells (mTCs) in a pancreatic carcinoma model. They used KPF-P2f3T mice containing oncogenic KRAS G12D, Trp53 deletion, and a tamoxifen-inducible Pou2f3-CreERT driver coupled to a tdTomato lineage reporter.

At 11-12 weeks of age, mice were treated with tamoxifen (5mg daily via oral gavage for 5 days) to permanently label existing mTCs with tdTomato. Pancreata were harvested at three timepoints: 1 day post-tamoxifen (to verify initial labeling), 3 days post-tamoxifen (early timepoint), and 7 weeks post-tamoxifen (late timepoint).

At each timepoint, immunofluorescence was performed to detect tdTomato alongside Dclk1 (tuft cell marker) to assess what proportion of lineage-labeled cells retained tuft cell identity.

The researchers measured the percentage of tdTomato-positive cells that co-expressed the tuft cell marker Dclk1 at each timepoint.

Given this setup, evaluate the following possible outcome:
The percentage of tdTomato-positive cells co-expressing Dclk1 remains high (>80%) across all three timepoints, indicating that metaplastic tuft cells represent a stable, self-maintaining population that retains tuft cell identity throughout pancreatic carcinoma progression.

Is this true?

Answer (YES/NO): NO